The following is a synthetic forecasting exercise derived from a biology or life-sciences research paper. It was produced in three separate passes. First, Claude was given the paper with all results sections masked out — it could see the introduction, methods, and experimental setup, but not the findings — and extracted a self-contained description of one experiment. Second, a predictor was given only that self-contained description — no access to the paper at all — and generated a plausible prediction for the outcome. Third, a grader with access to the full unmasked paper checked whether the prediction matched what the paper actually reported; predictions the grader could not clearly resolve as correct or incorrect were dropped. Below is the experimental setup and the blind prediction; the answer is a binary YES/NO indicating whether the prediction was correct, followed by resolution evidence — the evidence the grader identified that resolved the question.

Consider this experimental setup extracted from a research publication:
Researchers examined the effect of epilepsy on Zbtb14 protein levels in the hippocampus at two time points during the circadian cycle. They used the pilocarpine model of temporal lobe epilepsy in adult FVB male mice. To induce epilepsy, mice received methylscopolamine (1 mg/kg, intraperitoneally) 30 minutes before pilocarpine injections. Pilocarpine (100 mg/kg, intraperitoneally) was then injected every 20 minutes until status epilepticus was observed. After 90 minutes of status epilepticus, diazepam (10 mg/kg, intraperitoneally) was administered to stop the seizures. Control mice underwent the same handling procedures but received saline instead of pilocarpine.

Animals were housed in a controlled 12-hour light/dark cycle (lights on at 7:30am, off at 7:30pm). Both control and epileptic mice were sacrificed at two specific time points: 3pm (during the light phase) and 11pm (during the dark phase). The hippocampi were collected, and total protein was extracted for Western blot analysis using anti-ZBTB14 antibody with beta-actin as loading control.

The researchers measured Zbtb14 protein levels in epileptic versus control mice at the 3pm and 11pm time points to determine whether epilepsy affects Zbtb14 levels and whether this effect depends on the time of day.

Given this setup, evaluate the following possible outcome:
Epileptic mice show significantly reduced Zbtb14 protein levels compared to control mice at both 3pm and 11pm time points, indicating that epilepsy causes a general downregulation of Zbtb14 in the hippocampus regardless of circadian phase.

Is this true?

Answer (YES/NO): NO